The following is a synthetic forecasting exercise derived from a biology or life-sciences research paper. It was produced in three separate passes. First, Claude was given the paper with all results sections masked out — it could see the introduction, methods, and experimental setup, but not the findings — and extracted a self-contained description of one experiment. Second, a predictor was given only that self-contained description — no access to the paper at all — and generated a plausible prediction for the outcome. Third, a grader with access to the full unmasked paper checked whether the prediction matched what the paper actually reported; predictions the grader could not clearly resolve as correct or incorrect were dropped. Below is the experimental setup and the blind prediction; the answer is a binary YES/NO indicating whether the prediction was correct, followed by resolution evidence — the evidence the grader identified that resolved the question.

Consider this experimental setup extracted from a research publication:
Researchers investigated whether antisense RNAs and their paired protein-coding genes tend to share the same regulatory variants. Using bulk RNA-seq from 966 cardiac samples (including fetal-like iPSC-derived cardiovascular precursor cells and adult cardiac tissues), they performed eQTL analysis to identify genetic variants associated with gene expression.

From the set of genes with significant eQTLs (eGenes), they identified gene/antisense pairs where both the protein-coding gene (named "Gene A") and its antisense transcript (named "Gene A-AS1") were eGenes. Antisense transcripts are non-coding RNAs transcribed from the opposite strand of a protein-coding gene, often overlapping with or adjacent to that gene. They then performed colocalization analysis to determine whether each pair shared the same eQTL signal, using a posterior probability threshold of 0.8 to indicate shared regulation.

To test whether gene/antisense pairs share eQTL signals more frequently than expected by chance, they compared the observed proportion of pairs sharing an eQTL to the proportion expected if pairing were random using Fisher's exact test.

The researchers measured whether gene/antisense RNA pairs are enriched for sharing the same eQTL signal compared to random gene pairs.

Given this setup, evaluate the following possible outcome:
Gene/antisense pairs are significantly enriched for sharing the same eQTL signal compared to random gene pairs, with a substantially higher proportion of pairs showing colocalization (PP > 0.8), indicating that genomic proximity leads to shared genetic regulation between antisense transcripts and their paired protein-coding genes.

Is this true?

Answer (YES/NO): YES